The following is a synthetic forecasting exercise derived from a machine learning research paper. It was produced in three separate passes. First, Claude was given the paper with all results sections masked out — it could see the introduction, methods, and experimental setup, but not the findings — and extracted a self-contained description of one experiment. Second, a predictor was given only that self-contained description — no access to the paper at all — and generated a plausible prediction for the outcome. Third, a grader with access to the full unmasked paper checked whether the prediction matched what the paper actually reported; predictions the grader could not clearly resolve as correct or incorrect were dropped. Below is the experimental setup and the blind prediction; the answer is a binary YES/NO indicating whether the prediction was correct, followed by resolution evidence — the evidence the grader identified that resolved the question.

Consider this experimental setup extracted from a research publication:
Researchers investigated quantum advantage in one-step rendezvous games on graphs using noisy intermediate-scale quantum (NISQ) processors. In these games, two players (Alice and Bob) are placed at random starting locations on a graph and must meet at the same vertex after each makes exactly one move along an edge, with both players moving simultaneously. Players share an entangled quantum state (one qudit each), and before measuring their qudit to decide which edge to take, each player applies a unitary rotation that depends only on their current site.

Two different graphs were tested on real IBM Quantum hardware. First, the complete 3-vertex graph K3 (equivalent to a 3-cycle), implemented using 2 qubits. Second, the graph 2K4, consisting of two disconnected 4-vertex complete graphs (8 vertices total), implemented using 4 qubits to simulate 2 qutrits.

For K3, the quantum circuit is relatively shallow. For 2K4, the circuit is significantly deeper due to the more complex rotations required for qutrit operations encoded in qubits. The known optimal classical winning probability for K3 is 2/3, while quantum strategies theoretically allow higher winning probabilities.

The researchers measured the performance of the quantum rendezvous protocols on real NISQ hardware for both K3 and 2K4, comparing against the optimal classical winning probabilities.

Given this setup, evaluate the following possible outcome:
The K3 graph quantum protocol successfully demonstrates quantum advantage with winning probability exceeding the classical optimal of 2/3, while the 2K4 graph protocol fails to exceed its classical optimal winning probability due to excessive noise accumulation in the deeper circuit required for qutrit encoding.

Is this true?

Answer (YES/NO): NO